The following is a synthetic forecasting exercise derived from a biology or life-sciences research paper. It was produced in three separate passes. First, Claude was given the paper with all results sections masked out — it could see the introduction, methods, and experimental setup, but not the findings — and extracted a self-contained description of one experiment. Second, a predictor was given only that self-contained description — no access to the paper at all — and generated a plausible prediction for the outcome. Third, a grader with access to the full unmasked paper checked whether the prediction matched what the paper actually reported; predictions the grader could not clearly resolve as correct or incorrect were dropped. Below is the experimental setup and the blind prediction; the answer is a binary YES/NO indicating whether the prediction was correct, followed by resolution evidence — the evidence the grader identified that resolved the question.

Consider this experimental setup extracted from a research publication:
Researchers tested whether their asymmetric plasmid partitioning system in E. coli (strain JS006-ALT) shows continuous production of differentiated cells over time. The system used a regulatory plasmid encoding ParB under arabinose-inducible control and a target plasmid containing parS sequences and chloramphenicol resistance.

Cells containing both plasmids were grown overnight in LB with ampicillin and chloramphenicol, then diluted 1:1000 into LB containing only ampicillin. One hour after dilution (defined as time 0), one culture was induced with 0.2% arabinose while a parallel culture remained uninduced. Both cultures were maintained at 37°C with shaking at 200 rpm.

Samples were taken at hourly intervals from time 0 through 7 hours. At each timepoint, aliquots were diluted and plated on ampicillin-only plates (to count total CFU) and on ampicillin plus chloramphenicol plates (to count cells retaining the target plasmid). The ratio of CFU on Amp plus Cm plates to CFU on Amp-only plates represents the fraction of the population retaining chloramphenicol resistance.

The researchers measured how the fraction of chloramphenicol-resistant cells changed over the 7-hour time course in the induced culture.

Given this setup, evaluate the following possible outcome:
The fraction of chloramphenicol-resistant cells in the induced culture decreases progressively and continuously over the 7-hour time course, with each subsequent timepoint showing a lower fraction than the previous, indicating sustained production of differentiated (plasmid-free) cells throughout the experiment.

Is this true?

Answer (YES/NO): YES